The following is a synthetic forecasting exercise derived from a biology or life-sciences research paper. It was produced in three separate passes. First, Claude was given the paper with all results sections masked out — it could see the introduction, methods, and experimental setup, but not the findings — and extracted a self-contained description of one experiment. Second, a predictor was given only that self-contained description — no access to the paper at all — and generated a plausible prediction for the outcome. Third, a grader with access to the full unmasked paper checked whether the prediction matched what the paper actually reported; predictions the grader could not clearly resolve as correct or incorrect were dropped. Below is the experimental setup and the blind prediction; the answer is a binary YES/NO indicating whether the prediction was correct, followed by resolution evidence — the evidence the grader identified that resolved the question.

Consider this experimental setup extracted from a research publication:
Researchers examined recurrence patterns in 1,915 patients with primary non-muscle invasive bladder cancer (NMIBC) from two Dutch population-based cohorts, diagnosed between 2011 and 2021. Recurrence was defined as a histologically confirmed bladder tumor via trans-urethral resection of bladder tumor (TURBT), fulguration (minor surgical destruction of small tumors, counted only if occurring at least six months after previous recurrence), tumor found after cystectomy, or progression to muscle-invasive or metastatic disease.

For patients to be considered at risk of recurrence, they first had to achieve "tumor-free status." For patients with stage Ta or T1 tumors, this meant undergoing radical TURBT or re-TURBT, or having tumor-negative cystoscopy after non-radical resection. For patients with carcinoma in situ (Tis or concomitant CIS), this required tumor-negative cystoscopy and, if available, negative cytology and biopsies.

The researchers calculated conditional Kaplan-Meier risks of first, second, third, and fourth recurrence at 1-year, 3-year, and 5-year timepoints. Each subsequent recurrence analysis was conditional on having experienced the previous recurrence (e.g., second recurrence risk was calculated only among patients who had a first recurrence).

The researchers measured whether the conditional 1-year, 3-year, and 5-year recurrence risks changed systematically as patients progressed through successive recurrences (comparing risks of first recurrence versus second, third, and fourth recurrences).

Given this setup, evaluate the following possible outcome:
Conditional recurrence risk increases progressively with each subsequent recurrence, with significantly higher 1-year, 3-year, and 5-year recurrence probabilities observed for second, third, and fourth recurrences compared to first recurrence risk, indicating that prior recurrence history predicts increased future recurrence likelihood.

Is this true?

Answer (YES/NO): YES